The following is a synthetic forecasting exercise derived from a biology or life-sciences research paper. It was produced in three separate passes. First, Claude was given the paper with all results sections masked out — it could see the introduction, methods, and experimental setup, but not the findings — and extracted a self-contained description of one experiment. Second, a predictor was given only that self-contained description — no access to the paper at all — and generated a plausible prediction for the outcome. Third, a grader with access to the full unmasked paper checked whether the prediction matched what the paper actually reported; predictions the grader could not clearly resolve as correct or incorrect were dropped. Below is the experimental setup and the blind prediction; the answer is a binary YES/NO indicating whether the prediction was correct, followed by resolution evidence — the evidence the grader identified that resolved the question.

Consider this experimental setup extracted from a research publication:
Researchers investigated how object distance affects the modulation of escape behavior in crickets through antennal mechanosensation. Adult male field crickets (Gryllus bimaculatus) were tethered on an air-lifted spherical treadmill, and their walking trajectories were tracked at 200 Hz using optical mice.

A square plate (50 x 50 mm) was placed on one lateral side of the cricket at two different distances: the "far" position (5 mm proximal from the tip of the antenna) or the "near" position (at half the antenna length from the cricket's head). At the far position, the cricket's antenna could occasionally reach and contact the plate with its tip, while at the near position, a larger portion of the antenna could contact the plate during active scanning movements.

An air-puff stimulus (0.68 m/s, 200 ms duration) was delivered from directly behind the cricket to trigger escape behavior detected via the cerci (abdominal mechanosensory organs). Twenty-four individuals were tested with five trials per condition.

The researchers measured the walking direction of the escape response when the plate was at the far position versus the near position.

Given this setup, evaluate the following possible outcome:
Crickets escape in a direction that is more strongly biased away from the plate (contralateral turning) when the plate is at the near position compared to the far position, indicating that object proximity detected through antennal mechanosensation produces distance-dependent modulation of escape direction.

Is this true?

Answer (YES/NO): YES